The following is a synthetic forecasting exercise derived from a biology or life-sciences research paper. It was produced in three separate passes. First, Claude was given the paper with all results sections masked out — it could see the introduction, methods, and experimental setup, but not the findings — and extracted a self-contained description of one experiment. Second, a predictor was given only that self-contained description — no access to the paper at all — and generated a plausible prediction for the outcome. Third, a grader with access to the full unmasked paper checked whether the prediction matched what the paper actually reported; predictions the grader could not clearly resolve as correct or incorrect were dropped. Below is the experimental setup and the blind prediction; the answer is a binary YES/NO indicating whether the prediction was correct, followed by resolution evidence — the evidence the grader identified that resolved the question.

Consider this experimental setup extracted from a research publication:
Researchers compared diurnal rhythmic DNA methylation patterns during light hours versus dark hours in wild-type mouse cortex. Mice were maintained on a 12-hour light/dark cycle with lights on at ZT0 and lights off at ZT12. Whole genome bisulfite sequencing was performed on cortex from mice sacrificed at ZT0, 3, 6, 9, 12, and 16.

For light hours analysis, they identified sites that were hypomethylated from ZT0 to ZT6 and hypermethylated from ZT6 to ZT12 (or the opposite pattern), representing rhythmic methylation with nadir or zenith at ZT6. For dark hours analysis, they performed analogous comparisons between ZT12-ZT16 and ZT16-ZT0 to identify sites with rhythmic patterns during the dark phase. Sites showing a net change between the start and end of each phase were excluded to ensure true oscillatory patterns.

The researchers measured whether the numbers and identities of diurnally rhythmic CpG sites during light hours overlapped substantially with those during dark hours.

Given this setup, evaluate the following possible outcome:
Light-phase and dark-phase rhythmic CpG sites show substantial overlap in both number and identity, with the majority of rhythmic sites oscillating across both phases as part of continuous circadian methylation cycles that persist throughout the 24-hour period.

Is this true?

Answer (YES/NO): NO